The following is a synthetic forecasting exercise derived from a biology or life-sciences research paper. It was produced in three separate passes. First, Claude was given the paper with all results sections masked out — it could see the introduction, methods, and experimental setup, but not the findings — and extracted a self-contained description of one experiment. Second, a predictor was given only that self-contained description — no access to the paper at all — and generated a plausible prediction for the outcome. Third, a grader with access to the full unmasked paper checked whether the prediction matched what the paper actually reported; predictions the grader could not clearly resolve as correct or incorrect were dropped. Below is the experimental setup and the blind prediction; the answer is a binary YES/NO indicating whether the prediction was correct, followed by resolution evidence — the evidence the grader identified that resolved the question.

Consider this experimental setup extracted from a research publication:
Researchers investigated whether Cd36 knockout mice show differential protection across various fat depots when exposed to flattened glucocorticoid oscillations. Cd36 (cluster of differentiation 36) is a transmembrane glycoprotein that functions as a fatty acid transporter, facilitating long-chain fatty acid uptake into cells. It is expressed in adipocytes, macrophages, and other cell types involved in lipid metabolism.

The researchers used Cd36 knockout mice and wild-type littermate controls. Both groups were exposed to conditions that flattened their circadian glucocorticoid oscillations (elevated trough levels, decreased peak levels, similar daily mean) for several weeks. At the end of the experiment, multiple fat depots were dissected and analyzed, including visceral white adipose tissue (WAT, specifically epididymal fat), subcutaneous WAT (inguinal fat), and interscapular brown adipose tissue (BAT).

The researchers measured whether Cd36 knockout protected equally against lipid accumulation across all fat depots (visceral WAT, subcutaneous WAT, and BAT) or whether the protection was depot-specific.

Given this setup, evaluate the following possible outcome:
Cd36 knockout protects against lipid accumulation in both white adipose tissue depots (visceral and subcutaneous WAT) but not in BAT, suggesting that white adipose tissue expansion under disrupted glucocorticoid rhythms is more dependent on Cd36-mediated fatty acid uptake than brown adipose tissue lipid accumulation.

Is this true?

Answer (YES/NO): NO